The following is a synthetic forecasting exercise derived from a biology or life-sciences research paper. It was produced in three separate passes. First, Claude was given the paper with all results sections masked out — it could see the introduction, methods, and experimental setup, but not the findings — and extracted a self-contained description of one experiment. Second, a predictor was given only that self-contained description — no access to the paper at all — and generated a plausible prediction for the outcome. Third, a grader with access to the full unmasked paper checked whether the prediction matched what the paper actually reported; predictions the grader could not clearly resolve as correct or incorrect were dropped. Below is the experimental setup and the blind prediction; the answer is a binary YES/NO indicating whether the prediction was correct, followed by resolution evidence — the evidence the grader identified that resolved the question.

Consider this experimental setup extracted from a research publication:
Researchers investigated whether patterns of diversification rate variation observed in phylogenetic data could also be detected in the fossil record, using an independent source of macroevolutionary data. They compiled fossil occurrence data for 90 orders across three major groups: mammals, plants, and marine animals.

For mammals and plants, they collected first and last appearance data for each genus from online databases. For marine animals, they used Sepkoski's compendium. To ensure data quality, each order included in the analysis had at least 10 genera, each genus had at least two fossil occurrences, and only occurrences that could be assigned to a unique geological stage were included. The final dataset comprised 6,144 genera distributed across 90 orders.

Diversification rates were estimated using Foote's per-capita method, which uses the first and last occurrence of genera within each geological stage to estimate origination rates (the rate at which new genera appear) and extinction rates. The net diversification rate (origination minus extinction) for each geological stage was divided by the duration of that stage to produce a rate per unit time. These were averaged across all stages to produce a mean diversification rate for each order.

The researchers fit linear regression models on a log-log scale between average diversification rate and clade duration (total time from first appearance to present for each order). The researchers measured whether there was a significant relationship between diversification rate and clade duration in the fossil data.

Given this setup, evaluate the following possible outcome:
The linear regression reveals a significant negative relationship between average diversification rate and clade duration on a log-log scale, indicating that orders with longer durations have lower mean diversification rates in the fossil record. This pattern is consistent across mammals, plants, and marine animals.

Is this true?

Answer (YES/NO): YES